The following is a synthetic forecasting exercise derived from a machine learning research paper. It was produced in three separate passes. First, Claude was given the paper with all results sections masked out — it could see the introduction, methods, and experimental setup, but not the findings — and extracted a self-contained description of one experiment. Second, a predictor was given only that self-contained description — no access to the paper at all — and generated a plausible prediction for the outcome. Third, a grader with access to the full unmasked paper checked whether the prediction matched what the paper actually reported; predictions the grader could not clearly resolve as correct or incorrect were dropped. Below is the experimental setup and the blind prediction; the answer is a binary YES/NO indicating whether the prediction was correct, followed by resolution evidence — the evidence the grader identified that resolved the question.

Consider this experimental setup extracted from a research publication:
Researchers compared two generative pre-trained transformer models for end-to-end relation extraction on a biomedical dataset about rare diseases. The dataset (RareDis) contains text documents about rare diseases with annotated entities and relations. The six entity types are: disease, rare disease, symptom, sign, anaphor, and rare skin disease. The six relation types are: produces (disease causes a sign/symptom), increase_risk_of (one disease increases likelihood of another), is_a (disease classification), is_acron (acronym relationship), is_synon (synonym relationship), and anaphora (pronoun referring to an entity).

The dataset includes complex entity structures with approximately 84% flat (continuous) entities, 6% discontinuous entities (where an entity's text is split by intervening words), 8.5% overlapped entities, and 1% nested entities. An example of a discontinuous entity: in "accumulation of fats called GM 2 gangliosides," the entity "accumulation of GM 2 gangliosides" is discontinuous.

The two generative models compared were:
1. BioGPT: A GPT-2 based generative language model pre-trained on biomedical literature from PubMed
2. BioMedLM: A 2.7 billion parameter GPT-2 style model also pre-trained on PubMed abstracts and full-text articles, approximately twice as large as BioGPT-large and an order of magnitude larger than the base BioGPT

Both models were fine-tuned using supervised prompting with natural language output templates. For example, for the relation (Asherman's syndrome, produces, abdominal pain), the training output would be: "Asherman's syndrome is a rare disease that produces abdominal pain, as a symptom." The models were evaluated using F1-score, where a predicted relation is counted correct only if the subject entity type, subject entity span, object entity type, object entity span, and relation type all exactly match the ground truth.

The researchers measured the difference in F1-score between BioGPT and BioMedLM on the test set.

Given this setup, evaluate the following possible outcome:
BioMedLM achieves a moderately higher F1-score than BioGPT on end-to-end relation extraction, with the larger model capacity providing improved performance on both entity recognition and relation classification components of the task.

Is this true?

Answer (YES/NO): NO